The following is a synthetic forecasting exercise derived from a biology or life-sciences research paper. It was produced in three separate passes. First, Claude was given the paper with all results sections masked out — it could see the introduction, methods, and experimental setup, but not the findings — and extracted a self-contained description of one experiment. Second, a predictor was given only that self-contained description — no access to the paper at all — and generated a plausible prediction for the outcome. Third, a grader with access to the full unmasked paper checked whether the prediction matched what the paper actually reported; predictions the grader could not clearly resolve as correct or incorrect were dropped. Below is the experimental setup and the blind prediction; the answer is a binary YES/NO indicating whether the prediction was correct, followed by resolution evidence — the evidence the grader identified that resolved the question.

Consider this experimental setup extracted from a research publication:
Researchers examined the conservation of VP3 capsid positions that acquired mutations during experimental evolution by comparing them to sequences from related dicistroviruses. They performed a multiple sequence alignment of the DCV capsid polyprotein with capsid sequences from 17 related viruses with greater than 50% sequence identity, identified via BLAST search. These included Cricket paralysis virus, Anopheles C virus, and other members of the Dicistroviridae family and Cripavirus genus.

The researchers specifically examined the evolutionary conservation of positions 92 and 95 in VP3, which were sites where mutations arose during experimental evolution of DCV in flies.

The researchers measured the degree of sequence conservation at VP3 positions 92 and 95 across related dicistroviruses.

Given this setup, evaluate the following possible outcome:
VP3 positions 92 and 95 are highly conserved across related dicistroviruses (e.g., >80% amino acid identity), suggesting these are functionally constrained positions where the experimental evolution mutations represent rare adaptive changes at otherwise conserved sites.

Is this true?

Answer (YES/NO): NO